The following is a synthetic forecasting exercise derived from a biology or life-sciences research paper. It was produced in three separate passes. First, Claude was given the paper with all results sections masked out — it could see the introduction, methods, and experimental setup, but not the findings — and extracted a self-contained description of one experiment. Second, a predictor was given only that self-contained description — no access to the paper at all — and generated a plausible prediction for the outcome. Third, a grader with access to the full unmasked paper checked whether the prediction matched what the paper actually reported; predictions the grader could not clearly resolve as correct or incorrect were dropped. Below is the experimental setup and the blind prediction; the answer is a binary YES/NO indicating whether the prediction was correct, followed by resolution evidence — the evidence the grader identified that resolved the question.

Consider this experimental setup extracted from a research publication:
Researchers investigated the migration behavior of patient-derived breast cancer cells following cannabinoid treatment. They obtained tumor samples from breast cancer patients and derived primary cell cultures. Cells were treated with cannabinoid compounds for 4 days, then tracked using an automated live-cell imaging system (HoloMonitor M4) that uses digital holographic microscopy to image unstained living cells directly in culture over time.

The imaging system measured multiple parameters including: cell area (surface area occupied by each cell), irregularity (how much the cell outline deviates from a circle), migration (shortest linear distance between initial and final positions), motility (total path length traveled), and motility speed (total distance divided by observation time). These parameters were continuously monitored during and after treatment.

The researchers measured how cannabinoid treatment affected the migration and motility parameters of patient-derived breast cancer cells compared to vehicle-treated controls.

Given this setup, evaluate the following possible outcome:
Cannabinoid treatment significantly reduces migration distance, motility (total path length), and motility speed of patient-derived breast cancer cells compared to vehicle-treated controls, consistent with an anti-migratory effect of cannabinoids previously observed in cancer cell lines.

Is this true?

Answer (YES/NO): NO